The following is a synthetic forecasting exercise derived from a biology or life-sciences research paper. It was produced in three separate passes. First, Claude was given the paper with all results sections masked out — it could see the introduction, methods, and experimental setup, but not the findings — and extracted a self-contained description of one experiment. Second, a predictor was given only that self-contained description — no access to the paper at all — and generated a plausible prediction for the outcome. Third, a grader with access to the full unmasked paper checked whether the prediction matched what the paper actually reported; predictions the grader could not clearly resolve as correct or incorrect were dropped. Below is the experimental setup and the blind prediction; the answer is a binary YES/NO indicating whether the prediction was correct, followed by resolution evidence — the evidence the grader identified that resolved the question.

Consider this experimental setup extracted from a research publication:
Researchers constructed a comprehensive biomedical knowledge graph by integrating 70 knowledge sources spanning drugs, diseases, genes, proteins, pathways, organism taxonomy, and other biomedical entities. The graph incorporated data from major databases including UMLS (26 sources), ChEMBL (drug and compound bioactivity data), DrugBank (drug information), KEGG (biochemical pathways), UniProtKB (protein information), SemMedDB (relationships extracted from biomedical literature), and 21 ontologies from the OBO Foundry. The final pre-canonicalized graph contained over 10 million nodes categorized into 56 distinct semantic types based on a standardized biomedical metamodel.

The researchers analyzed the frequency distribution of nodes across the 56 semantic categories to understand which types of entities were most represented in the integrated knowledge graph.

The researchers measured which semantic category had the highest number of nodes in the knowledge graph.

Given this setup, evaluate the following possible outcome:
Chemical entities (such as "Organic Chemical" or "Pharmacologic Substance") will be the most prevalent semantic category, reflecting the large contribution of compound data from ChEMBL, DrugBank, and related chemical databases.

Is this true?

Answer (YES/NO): NO